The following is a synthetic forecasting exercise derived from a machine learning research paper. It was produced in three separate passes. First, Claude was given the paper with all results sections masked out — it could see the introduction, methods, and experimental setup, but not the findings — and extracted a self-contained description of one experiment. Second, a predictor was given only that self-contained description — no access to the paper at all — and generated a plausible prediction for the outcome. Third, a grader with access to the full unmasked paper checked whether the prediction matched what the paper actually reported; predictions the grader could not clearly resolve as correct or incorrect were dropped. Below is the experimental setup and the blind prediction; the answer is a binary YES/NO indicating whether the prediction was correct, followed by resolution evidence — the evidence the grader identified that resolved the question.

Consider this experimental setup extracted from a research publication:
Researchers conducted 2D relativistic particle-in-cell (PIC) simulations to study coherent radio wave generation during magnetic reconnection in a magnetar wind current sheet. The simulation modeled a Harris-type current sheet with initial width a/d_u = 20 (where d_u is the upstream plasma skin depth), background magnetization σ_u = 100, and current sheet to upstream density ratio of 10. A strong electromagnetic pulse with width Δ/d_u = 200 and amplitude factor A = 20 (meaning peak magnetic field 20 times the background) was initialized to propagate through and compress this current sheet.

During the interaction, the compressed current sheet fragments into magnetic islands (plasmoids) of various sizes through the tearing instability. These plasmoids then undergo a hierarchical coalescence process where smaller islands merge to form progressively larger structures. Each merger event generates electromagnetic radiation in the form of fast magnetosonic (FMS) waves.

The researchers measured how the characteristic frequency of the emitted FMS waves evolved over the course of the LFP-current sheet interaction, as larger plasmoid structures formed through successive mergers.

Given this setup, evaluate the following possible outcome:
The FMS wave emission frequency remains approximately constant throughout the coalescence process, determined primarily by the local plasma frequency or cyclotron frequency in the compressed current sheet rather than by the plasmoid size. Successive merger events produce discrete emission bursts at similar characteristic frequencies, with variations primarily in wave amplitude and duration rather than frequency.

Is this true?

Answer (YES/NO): NO